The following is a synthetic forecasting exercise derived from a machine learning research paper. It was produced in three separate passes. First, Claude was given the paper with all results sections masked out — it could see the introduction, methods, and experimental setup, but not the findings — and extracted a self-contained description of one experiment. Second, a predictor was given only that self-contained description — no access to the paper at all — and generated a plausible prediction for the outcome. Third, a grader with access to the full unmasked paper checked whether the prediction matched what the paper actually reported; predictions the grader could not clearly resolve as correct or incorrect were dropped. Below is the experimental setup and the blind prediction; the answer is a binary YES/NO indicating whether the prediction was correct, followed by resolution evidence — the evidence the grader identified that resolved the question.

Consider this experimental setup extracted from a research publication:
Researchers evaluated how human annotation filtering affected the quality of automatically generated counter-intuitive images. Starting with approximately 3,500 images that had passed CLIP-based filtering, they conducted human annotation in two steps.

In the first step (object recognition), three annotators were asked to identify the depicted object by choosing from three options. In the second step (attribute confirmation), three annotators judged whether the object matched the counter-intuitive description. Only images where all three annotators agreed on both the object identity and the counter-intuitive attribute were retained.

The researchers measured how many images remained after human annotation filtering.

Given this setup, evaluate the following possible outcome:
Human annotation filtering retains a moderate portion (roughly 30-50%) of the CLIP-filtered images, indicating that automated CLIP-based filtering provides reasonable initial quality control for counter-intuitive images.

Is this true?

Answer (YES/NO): YES